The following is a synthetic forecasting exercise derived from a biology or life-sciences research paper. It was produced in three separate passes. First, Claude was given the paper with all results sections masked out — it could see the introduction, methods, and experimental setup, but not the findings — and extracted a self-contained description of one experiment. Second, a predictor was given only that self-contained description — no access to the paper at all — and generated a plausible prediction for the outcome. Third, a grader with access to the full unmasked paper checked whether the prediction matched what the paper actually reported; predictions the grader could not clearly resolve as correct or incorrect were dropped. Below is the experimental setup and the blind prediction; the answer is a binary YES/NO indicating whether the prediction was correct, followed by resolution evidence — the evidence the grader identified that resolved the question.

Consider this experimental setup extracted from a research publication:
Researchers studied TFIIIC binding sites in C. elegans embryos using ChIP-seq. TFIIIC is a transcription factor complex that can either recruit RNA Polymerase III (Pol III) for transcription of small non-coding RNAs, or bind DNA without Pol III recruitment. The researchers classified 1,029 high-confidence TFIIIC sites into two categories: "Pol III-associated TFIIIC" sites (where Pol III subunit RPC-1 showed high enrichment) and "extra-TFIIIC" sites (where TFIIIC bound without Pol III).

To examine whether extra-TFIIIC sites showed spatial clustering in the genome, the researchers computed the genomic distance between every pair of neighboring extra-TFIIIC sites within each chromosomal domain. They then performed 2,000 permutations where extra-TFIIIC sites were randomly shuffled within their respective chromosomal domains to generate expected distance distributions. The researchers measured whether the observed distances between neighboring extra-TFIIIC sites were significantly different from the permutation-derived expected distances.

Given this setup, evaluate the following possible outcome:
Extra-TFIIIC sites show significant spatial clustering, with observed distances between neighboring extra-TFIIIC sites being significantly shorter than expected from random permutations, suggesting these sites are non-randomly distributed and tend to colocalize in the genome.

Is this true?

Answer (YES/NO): YES